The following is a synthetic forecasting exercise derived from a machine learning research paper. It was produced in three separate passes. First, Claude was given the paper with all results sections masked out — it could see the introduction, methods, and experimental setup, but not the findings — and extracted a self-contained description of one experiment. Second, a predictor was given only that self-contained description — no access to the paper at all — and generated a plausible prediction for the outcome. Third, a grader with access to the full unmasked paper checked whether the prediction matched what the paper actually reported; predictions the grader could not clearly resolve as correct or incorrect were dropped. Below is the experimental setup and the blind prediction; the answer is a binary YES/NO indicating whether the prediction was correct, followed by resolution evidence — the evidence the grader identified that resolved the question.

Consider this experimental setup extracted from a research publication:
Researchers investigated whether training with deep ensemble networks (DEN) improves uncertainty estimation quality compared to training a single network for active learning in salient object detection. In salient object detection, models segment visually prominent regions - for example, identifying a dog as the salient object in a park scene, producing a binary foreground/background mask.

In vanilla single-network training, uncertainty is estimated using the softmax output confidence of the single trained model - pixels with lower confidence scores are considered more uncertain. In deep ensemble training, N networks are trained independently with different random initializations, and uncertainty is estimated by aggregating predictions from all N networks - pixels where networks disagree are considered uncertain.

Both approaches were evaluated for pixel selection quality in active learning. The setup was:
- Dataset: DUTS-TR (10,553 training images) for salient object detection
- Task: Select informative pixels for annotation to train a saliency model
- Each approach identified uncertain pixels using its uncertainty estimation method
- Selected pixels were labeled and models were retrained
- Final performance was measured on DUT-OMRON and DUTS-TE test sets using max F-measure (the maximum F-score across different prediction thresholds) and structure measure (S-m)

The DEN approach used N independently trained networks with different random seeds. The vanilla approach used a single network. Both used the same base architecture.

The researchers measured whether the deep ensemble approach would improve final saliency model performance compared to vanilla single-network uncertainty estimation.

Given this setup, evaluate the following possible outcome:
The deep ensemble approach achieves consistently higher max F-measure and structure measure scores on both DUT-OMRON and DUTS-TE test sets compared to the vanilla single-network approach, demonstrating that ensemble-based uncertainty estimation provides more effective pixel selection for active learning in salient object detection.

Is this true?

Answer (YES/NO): YES